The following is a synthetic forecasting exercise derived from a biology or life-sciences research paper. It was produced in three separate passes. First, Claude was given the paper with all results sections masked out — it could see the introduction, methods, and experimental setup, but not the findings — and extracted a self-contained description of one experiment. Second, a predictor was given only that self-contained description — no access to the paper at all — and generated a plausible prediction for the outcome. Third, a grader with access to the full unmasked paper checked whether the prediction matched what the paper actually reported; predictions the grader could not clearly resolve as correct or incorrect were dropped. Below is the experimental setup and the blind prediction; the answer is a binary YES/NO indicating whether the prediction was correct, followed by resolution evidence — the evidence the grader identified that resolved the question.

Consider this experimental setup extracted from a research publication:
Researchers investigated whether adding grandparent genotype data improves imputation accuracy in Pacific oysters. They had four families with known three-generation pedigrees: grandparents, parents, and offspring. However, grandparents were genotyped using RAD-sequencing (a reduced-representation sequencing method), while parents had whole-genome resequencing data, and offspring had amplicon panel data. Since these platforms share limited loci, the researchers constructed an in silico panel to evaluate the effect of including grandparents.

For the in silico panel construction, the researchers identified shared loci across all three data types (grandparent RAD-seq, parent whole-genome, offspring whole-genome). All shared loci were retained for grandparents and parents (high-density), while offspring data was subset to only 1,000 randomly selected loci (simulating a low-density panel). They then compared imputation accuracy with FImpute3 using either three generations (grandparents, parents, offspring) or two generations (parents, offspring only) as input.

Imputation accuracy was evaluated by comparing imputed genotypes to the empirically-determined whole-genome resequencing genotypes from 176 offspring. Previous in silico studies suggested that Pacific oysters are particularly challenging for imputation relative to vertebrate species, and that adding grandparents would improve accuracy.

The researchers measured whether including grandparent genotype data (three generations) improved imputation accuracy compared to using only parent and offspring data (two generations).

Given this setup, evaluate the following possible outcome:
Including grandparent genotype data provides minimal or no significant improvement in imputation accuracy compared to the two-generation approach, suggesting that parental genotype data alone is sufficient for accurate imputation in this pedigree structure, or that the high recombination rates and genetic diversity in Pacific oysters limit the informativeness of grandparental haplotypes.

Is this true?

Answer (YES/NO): NO